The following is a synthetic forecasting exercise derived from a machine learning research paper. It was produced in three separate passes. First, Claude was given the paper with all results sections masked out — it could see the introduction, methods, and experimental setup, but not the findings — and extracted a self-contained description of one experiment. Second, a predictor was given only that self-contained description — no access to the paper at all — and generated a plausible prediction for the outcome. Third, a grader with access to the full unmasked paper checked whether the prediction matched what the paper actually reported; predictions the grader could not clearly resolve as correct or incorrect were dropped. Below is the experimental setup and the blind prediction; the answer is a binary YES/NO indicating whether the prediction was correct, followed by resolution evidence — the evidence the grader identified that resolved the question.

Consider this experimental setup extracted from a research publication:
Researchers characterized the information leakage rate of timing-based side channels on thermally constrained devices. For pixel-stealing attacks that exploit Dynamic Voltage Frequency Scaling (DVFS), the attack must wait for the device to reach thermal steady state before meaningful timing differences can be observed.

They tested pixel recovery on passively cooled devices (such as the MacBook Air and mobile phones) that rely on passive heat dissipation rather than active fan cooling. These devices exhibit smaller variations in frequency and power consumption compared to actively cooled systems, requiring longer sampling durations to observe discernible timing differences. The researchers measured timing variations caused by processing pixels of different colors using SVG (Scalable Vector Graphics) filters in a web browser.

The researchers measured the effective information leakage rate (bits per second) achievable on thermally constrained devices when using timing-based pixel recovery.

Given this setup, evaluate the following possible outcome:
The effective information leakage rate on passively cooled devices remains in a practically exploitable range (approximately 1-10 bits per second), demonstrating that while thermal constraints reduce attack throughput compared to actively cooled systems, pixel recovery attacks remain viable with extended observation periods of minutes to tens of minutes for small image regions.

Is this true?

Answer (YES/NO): NO